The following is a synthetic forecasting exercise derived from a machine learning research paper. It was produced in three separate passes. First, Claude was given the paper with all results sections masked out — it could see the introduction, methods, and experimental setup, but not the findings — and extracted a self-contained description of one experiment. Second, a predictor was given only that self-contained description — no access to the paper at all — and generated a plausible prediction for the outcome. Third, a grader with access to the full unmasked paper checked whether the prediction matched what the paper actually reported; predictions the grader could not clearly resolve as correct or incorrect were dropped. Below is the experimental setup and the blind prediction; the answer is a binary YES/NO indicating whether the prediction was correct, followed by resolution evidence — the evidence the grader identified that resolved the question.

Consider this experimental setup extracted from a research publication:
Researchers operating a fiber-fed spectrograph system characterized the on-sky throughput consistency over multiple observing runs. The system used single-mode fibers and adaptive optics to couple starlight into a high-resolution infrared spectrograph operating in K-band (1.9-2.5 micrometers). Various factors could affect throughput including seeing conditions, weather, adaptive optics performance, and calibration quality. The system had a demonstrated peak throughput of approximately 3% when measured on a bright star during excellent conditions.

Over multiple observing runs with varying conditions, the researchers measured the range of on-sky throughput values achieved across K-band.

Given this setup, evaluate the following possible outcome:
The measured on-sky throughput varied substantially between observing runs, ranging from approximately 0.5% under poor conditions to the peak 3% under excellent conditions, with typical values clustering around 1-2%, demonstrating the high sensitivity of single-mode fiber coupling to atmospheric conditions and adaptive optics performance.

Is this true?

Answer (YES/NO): NO